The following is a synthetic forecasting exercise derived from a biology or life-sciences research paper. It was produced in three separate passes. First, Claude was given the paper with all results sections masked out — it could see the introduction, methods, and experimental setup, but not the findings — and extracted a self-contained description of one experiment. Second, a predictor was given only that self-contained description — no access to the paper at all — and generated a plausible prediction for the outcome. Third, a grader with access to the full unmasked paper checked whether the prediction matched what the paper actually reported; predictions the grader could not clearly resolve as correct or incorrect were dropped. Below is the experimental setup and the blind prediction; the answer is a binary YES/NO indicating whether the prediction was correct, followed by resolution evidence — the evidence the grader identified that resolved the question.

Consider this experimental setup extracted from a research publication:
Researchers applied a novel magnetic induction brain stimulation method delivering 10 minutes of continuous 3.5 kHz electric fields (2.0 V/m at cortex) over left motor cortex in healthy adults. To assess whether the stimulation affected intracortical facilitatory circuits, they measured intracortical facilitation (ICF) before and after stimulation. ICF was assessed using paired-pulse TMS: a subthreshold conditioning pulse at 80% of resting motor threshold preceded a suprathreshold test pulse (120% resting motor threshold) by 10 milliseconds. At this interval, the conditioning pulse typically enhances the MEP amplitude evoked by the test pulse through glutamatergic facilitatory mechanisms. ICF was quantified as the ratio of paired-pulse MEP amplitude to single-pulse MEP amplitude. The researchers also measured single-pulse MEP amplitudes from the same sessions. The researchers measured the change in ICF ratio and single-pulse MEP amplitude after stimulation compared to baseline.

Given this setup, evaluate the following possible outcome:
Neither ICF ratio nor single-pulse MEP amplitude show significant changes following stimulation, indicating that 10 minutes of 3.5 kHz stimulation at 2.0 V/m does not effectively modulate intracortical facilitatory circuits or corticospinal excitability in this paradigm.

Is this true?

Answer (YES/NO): NO